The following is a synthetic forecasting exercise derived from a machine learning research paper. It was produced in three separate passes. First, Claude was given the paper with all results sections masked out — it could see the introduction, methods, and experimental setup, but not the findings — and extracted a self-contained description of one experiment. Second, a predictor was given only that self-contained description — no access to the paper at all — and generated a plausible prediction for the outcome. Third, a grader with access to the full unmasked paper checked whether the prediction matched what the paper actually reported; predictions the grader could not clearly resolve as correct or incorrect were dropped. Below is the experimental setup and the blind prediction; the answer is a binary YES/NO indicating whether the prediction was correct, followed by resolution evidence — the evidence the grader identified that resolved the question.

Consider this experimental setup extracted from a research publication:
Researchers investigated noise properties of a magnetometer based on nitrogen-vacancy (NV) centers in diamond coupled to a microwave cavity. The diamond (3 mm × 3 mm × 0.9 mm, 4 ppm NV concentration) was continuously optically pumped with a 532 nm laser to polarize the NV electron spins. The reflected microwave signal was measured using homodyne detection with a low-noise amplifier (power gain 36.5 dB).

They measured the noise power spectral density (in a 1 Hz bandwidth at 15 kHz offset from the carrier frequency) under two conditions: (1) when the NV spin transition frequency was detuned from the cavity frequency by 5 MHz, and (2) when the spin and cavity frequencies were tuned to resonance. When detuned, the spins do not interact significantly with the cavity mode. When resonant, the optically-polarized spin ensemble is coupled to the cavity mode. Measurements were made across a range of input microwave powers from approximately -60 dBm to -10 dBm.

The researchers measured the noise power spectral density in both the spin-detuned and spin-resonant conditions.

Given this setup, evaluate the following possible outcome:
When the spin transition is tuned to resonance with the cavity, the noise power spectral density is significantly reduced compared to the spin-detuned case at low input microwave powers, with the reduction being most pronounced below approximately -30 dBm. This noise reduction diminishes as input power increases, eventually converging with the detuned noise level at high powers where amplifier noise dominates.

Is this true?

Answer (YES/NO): NO